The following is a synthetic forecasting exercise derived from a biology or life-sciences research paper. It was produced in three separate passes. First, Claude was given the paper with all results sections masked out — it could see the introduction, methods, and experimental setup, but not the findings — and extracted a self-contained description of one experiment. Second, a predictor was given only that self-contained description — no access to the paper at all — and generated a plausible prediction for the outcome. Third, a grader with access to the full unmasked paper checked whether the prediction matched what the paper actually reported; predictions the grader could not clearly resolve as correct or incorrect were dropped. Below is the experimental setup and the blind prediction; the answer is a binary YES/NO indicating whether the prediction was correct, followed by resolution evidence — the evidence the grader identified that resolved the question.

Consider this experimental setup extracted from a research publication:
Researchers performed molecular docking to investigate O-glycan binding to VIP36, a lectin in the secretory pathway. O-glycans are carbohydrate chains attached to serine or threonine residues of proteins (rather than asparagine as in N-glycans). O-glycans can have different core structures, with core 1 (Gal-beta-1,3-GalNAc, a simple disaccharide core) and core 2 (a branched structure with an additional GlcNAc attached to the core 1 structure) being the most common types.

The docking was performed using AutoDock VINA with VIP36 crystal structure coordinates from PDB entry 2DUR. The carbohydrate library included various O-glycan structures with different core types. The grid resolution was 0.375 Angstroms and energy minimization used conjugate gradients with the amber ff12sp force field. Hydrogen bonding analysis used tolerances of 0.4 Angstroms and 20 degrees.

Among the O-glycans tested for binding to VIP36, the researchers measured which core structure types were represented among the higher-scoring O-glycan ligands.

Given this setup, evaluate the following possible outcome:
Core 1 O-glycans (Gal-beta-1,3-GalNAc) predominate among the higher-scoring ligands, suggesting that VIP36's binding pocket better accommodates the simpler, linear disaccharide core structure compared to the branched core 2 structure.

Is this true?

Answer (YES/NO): NO